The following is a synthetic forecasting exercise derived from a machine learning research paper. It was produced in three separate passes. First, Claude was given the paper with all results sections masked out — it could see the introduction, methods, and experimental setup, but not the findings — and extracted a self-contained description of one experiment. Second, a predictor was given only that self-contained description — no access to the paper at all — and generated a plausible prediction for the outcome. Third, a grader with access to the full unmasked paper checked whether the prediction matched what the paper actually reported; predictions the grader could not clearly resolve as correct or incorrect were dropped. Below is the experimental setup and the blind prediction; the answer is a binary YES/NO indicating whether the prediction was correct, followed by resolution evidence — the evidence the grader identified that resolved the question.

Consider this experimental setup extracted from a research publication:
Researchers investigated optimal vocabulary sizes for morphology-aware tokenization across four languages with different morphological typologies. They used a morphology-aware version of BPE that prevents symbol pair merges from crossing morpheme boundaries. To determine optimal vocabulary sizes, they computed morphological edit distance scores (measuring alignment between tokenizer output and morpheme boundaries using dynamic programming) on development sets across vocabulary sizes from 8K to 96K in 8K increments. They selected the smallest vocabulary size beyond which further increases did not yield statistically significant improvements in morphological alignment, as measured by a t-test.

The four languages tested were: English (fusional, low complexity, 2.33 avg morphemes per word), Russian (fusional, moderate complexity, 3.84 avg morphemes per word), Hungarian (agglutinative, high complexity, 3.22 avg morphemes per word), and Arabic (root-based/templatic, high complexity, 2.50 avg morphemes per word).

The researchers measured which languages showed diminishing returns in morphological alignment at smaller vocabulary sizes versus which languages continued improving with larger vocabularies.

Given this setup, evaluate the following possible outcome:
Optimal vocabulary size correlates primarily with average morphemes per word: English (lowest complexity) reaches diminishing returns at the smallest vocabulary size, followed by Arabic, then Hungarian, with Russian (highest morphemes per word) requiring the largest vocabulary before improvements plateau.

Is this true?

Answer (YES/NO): NO